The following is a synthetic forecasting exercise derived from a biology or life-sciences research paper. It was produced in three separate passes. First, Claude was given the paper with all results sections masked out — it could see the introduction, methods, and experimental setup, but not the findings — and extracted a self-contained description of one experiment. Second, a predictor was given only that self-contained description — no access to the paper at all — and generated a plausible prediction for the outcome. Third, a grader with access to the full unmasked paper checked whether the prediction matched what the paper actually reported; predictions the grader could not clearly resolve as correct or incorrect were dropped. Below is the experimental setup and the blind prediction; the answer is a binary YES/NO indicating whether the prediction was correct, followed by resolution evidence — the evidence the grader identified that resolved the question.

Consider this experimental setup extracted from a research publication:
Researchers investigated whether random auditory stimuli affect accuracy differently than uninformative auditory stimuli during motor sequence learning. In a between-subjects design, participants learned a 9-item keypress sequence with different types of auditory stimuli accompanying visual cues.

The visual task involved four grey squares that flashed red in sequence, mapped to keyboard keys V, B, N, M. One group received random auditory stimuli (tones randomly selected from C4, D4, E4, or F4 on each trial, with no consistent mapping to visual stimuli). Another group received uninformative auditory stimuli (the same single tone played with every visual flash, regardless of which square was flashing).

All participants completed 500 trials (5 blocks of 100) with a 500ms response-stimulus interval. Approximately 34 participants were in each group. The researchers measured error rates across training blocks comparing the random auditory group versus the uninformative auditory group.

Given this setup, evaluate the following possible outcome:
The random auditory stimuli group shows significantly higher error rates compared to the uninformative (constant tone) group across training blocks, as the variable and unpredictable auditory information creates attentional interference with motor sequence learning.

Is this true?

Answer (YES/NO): NO